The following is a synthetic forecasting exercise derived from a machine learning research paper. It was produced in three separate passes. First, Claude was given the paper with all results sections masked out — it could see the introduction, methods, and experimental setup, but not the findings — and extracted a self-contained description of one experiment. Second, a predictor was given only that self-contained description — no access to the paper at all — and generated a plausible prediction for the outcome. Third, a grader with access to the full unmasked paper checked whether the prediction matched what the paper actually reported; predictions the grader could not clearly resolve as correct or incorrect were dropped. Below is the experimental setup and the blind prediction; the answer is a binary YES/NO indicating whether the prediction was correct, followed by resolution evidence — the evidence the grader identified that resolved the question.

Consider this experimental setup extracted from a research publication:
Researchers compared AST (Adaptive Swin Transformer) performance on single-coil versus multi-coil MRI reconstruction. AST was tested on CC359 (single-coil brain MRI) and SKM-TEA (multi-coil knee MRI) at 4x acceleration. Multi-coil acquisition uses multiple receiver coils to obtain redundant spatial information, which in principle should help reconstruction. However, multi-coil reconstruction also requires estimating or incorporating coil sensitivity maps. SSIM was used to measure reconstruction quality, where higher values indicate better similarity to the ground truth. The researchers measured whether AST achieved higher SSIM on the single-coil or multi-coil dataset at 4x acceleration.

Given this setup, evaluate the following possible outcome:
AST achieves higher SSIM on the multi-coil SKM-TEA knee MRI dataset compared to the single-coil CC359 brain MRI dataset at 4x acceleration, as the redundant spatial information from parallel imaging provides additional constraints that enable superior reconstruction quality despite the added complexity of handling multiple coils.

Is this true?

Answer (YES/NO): NO